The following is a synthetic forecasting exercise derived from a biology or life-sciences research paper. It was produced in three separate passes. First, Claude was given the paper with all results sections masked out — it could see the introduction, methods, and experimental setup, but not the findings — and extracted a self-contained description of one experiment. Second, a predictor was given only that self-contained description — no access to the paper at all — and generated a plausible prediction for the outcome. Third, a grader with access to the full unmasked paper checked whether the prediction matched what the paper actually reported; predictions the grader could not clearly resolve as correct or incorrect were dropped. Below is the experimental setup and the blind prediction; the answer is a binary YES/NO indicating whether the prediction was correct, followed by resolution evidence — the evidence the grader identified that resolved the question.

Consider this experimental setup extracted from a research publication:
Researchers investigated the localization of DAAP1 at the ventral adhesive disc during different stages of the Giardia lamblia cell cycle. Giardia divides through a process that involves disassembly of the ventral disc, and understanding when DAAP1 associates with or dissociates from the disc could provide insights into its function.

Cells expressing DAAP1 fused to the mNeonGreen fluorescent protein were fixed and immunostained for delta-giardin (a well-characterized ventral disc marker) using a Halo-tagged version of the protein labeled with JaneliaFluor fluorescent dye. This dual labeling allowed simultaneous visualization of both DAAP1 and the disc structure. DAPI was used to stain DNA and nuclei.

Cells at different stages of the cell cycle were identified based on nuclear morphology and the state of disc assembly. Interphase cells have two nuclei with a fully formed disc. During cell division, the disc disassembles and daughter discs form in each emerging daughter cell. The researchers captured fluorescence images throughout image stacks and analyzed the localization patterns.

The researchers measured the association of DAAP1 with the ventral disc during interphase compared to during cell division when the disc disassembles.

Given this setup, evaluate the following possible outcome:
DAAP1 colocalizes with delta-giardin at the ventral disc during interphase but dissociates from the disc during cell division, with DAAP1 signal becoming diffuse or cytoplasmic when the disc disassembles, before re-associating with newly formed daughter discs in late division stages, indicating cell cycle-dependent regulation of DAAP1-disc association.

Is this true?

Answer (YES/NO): NO